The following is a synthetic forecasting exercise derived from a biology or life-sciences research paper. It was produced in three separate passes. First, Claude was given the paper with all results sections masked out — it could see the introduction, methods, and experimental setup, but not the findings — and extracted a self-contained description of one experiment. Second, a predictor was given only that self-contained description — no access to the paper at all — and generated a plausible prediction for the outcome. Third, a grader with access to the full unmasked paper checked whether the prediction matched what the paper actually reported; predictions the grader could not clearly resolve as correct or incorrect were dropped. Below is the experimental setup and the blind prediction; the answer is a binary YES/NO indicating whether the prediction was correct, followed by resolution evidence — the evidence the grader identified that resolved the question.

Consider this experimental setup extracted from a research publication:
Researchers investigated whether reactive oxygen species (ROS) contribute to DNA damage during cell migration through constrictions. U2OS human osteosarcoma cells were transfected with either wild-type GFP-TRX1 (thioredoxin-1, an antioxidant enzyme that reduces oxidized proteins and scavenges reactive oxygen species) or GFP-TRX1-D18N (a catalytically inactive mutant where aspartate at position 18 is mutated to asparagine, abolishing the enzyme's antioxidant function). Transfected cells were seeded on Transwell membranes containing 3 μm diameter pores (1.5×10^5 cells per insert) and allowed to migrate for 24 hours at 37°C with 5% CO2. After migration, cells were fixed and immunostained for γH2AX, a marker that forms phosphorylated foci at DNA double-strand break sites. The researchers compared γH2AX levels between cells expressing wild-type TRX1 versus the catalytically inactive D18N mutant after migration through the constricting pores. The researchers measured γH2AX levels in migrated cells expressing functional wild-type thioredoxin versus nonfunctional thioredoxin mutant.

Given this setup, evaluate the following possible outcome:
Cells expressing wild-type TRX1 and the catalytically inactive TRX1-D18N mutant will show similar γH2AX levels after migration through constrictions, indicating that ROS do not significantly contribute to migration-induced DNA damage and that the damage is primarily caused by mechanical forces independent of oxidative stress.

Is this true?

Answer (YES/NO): NO